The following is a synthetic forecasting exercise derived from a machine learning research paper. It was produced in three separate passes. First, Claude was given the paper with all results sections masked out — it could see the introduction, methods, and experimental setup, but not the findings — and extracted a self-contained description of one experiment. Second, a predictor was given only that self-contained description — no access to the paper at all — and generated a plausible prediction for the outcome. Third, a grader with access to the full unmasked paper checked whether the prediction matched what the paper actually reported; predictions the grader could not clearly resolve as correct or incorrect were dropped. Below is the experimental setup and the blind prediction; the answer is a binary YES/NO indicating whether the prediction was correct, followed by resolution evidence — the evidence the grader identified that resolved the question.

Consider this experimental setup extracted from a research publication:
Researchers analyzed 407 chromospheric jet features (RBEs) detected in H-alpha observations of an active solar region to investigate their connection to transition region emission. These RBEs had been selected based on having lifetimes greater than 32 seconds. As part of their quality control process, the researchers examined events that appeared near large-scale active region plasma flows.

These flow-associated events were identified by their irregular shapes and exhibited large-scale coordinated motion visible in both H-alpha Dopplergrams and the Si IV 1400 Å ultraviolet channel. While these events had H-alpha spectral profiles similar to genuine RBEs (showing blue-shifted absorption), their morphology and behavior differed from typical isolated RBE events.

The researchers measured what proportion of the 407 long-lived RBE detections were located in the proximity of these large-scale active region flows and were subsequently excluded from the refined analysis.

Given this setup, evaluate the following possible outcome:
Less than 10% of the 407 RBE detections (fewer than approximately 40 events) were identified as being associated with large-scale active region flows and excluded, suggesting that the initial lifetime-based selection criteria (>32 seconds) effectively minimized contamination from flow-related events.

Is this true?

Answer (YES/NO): NO